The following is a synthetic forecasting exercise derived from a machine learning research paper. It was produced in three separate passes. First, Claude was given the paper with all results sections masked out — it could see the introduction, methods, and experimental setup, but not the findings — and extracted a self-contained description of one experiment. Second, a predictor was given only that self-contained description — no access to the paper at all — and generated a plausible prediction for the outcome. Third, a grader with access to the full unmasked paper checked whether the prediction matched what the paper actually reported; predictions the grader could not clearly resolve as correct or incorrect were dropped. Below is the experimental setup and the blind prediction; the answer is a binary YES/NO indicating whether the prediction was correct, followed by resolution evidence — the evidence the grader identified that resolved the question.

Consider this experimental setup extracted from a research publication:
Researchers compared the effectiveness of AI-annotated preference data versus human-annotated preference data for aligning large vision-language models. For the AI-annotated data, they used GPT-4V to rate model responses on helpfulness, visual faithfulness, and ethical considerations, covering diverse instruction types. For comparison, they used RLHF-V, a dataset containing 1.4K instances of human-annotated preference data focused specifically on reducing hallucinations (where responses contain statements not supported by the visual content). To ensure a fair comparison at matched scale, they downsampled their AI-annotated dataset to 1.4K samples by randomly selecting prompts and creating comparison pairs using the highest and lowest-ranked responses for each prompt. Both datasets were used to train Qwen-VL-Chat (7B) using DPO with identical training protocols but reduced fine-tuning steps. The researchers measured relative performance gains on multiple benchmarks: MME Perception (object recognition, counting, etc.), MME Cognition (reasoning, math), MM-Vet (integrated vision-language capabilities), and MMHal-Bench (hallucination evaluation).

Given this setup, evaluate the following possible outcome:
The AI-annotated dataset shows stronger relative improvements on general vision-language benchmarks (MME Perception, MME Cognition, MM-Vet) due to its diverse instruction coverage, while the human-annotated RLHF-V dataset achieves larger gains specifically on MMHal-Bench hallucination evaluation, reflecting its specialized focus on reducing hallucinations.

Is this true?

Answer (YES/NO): NO